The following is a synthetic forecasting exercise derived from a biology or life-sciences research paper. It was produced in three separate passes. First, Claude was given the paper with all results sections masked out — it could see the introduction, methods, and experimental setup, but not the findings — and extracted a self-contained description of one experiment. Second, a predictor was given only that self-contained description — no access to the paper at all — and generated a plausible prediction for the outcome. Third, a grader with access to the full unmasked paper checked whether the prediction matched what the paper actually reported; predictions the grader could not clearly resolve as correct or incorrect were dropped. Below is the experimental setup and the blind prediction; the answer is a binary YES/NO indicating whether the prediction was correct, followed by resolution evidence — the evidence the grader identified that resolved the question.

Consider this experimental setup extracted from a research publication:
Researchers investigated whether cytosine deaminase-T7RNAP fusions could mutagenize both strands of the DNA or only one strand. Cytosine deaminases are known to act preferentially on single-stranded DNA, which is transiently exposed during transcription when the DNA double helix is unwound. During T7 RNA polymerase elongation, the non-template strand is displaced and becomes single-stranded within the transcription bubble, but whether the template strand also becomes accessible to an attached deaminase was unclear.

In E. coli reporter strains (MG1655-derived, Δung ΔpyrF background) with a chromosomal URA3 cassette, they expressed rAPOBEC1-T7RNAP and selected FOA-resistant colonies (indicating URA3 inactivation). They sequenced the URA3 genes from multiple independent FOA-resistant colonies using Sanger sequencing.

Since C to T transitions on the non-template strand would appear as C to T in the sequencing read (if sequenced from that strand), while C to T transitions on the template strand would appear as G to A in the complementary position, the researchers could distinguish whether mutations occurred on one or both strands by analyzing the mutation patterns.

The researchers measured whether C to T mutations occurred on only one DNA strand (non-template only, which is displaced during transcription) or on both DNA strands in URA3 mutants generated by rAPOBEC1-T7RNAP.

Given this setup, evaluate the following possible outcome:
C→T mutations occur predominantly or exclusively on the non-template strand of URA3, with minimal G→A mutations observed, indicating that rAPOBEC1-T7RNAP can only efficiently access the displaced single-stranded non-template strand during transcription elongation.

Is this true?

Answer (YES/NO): NO